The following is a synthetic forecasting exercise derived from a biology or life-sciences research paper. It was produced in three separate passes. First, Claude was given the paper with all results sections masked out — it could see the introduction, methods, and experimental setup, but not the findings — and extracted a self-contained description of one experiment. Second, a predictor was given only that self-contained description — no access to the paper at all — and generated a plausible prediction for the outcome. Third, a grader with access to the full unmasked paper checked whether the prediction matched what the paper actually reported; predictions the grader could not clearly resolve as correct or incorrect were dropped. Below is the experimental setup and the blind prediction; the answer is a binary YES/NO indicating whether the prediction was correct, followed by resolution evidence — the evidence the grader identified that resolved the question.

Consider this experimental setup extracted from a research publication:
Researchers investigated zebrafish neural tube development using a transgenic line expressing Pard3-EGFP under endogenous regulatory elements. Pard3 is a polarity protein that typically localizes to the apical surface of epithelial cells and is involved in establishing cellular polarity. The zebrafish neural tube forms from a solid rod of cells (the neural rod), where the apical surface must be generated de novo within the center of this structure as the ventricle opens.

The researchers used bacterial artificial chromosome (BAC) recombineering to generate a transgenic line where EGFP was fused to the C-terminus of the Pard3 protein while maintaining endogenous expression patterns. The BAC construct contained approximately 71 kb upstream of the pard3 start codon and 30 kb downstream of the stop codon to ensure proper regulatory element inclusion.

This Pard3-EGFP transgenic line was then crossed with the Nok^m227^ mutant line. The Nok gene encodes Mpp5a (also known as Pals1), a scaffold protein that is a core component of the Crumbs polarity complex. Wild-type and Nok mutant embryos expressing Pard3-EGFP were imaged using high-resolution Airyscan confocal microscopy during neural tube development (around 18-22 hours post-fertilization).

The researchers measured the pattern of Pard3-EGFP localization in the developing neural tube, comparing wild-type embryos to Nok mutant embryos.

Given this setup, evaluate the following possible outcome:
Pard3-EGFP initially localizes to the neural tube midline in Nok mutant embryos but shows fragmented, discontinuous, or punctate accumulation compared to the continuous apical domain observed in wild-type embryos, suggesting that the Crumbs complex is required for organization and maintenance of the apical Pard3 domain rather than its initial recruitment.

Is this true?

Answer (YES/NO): YES